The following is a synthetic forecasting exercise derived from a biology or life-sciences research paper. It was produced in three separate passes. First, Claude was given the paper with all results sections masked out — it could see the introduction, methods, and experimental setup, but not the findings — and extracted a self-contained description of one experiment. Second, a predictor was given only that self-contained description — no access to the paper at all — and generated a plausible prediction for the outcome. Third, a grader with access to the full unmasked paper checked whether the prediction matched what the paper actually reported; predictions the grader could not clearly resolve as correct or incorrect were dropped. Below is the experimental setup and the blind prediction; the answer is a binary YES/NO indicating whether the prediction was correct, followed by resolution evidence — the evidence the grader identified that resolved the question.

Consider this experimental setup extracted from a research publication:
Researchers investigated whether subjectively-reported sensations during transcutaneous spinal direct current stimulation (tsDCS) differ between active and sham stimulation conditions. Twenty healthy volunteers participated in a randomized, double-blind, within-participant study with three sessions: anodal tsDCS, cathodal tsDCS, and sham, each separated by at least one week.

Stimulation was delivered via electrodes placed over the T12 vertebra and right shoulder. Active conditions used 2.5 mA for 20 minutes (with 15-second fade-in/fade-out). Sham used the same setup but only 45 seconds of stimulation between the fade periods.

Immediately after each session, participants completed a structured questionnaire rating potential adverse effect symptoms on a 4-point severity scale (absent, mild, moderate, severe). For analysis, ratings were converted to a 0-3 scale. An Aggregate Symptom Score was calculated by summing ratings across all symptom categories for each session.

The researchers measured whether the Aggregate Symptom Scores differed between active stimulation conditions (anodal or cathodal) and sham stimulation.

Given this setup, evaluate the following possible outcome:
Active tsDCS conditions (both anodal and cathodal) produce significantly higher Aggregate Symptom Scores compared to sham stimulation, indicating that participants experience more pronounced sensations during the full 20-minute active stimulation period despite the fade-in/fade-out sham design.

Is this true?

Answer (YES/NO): NO